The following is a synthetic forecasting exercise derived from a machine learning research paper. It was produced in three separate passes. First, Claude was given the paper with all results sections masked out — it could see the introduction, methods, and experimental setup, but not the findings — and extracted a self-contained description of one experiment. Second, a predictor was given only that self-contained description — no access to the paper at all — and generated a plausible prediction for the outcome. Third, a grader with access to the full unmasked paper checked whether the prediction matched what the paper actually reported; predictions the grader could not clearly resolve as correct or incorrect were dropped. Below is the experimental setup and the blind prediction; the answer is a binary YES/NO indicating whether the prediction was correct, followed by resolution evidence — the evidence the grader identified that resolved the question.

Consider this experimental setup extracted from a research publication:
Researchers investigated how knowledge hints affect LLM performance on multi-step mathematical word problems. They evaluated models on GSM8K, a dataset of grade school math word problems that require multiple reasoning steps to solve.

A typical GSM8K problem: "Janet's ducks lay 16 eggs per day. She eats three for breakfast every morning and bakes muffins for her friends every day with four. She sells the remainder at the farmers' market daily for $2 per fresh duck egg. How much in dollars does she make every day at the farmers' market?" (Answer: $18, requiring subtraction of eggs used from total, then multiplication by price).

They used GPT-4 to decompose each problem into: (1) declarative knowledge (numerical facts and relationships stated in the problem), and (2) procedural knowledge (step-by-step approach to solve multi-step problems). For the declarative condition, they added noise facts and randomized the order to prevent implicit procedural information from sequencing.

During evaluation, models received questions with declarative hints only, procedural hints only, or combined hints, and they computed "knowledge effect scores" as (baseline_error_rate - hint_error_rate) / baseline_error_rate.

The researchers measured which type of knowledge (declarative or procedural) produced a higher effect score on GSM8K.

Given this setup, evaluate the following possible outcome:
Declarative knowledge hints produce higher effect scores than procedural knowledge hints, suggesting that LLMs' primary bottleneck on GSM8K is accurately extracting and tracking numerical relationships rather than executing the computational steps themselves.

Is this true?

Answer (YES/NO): NO